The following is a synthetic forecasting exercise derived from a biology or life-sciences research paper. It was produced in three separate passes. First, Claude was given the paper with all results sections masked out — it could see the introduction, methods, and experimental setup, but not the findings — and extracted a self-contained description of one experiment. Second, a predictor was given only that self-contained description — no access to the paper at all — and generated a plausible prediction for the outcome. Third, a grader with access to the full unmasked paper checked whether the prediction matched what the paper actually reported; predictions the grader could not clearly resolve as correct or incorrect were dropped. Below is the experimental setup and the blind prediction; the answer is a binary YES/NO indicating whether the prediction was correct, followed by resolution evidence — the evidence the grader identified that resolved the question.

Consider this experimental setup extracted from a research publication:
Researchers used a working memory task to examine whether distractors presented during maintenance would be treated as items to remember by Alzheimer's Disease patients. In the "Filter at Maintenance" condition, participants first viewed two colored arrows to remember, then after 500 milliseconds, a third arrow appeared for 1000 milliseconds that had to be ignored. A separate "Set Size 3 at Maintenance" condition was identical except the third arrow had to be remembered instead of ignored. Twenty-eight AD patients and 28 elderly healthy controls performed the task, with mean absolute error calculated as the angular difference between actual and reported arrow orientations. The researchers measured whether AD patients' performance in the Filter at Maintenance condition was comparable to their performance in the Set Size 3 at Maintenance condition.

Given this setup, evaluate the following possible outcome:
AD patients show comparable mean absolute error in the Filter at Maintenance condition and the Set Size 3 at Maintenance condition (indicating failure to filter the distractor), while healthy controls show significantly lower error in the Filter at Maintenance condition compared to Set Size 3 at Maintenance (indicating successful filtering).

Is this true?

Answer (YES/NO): YES